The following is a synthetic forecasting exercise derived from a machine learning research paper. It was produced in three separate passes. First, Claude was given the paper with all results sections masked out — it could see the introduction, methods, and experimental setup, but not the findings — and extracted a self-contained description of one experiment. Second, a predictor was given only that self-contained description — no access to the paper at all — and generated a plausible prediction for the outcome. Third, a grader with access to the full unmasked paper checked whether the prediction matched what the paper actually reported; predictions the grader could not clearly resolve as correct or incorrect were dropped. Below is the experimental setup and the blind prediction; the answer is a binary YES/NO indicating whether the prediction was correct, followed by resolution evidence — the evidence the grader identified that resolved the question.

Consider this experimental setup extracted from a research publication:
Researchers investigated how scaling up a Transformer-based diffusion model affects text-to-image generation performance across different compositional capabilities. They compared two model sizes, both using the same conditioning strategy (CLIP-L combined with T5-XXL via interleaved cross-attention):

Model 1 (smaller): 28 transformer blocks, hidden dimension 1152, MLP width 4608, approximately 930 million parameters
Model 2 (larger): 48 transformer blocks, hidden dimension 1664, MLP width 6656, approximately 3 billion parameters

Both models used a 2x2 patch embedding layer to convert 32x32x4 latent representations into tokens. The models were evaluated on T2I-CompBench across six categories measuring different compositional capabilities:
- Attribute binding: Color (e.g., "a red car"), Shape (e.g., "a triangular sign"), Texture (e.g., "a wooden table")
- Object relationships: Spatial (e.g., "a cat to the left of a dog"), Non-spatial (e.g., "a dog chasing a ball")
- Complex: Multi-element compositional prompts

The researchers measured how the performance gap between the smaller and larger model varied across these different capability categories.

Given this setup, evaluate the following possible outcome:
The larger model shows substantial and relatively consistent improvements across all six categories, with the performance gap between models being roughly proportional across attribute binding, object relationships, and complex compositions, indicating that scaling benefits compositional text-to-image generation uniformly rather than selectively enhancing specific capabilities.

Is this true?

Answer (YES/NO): NO